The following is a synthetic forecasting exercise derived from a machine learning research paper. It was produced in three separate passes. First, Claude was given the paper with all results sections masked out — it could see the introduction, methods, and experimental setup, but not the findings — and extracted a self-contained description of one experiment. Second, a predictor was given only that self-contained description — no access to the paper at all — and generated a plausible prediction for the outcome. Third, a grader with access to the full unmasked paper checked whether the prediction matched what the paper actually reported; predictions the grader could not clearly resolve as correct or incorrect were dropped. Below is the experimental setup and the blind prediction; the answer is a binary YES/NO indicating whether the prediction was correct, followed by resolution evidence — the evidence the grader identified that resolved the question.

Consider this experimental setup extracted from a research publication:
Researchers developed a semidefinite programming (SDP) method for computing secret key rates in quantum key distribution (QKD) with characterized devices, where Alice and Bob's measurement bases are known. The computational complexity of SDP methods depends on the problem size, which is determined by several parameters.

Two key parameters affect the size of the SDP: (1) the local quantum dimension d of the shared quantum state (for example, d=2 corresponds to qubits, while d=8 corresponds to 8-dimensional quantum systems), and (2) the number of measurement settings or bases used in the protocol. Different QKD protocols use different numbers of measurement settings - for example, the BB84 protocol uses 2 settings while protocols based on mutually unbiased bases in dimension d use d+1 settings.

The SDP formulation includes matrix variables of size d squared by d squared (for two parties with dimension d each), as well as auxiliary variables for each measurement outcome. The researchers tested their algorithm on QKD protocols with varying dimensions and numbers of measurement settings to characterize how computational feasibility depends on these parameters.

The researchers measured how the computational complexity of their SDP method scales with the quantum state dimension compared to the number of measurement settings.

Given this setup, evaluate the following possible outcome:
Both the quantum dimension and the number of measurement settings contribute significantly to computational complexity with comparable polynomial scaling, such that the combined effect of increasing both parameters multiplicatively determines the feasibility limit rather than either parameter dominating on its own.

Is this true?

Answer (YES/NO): NO